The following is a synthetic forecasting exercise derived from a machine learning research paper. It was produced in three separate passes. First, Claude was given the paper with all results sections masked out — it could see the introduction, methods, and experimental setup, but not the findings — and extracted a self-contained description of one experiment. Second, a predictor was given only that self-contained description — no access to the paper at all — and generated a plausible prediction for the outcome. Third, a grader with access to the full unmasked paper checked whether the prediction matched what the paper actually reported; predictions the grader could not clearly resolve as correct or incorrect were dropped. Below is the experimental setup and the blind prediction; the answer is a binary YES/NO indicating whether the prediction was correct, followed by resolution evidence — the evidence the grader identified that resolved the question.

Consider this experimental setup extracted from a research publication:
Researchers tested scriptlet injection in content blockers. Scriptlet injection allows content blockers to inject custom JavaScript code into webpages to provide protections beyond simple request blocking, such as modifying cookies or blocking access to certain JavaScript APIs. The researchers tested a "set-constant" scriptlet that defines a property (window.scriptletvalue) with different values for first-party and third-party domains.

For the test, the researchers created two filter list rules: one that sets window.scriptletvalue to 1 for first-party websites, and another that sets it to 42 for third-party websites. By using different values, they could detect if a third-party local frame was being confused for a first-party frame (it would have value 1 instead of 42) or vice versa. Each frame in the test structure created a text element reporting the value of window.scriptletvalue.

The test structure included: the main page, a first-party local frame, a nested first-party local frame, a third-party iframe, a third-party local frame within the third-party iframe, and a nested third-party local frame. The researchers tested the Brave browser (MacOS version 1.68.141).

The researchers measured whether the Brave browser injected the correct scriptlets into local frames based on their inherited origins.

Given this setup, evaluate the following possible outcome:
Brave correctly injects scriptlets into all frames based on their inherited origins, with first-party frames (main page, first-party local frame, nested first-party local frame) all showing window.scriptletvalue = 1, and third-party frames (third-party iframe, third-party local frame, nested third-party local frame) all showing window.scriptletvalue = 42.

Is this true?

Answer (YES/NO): NO